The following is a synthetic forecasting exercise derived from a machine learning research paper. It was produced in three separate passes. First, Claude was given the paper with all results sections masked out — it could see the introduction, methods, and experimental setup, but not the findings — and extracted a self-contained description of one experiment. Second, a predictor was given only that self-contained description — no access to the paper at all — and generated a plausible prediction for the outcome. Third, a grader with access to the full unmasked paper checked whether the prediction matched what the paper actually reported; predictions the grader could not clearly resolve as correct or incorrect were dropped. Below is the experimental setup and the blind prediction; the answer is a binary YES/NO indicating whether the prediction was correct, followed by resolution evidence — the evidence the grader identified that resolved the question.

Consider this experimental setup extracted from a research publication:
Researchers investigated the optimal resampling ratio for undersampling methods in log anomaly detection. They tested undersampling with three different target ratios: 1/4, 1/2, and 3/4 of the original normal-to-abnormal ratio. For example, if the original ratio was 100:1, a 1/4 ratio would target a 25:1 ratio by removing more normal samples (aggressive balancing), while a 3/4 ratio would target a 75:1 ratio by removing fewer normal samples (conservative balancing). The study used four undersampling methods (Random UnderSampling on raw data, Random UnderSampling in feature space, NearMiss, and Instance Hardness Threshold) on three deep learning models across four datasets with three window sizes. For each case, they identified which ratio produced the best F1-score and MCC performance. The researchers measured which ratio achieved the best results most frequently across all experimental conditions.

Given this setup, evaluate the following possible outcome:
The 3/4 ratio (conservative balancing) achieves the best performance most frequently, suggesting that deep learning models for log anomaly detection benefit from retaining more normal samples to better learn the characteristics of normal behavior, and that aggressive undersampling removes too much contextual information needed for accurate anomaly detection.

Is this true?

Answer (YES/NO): YES